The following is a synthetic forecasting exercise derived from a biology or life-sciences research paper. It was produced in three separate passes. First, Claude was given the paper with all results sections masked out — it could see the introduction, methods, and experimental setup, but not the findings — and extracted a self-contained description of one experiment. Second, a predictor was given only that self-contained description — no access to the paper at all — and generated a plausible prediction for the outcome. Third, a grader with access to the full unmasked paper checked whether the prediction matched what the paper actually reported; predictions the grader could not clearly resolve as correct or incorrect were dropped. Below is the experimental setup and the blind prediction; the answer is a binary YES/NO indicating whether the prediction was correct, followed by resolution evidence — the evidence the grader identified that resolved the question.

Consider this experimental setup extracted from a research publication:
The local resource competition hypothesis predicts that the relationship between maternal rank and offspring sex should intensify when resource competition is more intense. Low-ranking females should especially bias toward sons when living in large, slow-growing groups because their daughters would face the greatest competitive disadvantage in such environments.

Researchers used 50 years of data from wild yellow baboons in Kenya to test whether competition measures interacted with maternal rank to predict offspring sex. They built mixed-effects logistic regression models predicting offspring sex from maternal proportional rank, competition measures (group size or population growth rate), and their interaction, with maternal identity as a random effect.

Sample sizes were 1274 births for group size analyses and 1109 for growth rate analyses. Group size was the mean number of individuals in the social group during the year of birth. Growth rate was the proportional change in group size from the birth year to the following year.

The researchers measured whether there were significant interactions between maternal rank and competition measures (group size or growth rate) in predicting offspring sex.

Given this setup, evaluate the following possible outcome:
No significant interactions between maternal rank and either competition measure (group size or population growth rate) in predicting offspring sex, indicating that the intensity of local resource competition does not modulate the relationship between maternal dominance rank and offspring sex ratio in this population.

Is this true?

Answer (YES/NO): YES